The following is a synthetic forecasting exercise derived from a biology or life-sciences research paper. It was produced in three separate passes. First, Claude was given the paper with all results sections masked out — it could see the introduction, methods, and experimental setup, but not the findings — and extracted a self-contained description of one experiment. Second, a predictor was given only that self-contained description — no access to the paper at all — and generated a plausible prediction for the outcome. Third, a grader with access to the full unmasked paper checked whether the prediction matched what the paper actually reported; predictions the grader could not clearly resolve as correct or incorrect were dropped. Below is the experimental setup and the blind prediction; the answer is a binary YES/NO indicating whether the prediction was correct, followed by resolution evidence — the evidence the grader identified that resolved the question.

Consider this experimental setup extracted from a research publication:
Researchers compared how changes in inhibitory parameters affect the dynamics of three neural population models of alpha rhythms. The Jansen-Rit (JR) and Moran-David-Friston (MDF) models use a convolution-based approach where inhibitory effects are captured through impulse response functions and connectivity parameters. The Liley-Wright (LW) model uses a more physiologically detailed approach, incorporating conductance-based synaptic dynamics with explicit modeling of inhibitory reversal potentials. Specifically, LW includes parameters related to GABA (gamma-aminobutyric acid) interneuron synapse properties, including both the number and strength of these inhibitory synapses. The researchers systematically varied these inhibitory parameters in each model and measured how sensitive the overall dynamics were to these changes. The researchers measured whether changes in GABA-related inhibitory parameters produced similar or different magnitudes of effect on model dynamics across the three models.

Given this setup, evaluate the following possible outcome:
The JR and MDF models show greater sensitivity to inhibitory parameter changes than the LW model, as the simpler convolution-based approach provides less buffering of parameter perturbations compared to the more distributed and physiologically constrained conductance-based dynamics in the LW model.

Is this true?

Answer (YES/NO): NO